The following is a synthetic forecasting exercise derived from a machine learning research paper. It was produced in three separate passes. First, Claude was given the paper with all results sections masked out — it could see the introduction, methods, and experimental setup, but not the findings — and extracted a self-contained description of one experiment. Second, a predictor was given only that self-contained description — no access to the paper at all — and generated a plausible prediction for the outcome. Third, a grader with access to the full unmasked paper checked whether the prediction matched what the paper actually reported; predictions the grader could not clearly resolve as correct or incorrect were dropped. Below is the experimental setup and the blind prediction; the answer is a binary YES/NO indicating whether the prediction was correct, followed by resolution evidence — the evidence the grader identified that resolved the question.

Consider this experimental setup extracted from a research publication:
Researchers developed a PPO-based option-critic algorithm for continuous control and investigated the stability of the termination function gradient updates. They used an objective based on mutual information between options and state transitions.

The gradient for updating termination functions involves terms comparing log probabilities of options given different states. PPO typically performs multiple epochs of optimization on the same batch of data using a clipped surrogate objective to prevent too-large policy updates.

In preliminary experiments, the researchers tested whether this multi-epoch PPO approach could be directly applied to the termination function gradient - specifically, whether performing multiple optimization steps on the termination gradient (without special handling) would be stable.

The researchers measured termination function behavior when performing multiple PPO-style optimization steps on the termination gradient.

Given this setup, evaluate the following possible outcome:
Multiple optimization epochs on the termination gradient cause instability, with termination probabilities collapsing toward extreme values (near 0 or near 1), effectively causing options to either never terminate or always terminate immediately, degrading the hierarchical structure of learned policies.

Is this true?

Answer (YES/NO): YES